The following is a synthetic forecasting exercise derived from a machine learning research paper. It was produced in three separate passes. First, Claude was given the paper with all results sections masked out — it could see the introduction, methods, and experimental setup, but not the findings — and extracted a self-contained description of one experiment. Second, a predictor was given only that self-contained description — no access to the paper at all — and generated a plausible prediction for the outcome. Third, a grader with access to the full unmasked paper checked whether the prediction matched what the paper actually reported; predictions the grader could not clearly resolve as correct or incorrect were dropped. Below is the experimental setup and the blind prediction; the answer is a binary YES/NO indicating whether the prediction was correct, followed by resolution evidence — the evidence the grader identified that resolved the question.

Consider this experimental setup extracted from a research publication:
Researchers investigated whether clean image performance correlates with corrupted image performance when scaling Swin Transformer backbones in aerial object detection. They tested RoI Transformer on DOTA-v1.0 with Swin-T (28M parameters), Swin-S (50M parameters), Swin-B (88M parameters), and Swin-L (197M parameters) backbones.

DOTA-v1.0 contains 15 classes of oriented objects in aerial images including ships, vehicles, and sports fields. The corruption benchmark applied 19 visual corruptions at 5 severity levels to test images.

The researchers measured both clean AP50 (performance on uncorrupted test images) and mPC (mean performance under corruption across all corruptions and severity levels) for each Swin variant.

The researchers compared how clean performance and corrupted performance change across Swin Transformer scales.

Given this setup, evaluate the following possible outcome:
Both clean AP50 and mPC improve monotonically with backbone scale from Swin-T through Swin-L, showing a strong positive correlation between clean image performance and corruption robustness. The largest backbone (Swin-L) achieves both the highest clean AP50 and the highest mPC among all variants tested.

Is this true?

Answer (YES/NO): NO